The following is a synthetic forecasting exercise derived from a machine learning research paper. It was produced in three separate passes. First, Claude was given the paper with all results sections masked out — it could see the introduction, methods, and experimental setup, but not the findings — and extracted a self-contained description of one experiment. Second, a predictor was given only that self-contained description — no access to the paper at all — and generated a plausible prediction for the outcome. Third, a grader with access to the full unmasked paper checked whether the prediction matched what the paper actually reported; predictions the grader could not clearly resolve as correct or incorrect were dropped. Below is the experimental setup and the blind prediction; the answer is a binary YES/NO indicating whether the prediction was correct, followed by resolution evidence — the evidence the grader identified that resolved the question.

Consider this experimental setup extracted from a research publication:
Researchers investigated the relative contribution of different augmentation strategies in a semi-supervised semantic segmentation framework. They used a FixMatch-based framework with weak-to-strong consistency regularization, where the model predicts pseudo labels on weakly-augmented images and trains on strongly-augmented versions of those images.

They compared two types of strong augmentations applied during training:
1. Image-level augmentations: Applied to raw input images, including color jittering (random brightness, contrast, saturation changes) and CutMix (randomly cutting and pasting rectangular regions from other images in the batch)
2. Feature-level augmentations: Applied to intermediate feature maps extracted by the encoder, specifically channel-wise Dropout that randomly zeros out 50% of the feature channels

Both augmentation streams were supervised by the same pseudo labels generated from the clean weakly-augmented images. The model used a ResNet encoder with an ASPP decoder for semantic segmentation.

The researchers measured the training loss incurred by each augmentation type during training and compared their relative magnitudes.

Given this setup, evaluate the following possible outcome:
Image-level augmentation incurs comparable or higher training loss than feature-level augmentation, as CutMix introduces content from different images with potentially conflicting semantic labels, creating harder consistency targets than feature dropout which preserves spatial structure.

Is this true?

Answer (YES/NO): YES